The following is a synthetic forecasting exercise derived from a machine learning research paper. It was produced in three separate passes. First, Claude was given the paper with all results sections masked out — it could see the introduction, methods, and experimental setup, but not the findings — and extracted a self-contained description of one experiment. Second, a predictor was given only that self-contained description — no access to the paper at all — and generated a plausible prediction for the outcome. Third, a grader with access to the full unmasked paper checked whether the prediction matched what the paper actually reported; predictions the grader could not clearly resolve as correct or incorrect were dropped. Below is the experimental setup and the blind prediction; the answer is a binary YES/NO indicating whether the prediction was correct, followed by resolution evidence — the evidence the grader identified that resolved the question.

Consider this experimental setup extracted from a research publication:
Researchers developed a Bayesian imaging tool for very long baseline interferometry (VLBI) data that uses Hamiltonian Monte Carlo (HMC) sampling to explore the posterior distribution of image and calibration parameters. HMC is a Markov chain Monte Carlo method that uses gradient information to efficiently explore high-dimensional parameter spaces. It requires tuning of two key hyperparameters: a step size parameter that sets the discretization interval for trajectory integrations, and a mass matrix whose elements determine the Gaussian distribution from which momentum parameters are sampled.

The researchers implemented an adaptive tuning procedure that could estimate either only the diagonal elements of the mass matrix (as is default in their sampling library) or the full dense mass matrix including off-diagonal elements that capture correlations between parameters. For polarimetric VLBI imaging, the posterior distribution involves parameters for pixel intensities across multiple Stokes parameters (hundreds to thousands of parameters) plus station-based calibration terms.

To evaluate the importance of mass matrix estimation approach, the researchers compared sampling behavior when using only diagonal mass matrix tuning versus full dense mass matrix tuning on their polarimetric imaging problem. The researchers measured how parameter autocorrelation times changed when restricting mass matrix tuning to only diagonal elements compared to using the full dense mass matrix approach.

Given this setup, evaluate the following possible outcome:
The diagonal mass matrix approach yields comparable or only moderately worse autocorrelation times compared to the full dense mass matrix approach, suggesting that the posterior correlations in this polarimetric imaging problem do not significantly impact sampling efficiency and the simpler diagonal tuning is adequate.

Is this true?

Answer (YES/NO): NO